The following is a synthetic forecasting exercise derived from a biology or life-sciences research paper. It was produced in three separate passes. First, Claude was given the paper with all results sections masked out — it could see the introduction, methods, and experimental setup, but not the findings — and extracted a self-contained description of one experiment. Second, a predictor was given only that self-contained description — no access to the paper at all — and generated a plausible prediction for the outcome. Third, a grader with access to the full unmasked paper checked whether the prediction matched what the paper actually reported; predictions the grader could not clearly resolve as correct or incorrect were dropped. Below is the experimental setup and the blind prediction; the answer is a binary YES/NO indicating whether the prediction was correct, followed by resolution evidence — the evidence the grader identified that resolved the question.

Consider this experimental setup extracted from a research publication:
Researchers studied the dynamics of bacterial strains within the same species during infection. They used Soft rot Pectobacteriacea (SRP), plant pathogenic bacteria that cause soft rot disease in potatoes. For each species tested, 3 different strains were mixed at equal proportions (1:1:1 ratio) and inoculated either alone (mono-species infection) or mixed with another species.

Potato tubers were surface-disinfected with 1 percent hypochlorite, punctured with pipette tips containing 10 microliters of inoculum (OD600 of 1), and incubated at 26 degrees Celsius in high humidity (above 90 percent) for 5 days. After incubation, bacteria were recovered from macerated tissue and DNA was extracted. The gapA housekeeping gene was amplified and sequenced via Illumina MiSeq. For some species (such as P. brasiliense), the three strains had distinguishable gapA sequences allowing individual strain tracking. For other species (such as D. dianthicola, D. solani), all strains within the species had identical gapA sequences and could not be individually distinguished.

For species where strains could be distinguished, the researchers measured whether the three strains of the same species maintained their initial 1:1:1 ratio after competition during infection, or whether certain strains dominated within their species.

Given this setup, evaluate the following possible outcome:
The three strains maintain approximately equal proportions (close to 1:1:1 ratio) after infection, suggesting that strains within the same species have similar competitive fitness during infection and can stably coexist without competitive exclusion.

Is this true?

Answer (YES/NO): NO